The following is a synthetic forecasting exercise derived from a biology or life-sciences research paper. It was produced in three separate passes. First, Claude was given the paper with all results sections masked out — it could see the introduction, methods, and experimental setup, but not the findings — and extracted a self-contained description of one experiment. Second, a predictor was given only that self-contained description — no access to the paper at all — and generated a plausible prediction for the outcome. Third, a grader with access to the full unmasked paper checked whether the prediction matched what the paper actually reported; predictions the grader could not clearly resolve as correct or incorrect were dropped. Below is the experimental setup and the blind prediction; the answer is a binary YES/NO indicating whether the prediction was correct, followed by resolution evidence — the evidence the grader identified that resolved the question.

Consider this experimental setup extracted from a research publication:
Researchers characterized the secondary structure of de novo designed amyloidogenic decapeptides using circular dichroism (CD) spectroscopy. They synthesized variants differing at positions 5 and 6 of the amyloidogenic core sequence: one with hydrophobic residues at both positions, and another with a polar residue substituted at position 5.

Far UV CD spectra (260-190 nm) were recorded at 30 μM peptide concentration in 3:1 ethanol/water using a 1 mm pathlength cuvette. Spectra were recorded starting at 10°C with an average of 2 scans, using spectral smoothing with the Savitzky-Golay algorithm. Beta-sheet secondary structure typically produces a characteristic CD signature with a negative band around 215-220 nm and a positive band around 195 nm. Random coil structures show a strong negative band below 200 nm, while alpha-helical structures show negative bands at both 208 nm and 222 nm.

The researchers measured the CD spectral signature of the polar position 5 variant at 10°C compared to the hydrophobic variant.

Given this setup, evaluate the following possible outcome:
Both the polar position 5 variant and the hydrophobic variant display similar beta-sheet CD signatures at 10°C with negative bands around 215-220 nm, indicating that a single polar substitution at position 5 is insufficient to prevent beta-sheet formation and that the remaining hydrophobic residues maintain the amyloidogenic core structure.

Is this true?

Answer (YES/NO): NO